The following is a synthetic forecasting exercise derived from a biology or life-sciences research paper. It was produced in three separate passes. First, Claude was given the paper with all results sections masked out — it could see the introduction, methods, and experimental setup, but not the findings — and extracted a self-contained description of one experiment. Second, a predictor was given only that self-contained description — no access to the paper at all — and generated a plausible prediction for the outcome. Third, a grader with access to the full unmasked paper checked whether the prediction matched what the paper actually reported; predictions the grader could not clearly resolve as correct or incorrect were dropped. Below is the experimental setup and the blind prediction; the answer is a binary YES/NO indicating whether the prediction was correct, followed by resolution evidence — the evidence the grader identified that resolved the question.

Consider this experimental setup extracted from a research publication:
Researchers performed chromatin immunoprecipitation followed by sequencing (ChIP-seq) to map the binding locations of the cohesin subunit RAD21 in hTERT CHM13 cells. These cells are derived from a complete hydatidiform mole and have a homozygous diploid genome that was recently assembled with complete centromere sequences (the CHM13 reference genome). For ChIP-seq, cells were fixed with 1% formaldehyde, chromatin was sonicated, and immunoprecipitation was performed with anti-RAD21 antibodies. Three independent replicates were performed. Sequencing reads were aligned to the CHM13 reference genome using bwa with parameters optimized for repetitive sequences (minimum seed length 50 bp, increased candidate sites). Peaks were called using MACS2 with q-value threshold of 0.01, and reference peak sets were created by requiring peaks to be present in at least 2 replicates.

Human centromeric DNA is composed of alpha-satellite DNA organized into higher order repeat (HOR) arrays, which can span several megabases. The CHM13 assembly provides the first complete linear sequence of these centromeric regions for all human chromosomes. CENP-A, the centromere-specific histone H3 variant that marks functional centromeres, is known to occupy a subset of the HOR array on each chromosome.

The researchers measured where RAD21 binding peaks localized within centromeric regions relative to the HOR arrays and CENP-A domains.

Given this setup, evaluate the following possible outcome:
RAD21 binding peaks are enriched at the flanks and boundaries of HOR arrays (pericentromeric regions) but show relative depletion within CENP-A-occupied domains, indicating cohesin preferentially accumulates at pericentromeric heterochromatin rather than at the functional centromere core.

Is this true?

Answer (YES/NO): YES